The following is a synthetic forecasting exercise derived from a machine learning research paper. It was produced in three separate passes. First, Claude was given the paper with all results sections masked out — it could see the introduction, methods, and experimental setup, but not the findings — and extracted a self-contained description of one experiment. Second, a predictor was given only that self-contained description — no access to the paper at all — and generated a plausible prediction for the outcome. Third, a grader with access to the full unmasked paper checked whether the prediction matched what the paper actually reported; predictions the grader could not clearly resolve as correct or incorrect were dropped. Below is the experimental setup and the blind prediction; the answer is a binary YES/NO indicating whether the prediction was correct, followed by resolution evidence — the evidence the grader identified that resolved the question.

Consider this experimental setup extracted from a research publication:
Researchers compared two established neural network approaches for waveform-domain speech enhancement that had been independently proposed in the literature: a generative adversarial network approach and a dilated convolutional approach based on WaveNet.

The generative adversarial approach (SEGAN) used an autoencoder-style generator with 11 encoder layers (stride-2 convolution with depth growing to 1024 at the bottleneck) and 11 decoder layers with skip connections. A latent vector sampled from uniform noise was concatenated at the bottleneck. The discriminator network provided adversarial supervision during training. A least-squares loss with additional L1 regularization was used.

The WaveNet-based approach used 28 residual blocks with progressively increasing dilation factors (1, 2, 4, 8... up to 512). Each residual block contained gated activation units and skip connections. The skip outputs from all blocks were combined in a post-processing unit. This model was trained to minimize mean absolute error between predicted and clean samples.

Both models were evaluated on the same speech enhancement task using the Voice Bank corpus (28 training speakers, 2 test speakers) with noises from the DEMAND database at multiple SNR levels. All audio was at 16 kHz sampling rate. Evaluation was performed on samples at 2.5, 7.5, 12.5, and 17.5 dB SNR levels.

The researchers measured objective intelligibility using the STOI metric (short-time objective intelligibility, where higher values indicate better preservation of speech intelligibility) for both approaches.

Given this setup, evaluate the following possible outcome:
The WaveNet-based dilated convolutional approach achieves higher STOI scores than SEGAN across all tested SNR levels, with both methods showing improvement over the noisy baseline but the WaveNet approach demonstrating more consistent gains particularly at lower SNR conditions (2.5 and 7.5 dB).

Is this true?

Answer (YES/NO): NO